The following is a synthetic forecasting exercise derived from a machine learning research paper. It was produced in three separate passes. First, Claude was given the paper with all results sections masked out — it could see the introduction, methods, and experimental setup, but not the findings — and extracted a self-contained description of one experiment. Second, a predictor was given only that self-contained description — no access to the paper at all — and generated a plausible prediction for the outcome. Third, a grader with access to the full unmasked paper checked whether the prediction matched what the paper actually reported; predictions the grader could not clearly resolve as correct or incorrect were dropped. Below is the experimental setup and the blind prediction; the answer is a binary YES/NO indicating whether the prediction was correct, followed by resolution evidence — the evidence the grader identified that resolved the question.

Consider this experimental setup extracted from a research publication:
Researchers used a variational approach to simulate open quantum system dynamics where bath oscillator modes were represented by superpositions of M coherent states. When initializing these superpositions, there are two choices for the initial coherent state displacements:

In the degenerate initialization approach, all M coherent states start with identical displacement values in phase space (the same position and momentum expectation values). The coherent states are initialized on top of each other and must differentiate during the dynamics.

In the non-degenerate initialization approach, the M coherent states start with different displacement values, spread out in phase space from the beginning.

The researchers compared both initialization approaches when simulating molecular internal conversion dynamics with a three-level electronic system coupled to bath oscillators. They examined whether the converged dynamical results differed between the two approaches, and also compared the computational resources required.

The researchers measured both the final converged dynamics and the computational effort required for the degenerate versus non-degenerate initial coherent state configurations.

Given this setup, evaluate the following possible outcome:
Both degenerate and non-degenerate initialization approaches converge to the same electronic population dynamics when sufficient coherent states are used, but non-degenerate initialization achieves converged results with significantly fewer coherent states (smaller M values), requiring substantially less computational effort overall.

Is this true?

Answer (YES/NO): NO